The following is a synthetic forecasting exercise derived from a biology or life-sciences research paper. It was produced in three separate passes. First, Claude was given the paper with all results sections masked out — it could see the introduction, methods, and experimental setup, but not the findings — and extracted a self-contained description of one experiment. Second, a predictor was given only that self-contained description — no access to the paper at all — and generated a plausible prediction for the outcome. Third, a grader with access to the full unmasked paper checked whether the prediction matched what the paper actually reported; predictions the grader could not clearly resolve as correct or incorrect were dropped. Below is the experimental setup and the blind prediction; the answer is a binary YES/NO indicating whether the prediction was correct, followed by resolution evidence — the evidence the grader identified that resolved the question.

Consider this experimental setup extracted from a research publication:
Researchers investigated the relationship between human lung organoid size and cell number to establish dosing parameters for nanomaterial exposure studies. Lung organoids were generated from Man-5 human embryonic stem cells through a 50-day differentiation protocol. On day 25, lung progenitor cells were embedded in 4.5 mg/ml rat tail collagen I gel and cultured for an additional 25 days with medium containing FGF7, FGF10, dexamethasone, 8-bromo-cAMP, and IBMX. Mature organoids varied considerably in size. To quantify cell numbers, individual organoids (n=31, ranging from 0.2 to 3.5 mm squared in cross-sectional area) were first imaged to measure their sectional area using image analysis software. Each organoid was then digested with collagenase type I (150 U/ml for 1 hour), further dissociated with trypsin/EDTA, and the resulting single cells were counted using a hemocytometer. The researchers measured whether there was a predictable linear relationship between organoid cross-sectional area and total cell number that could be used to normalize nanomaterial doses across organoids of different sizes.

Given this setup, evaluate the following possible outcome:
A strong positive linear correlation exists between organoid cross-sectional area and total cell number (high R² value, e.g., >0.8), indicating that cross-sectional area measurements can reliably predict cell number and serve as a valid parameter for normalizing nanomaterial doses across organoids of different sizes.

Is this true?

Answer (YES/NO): YES